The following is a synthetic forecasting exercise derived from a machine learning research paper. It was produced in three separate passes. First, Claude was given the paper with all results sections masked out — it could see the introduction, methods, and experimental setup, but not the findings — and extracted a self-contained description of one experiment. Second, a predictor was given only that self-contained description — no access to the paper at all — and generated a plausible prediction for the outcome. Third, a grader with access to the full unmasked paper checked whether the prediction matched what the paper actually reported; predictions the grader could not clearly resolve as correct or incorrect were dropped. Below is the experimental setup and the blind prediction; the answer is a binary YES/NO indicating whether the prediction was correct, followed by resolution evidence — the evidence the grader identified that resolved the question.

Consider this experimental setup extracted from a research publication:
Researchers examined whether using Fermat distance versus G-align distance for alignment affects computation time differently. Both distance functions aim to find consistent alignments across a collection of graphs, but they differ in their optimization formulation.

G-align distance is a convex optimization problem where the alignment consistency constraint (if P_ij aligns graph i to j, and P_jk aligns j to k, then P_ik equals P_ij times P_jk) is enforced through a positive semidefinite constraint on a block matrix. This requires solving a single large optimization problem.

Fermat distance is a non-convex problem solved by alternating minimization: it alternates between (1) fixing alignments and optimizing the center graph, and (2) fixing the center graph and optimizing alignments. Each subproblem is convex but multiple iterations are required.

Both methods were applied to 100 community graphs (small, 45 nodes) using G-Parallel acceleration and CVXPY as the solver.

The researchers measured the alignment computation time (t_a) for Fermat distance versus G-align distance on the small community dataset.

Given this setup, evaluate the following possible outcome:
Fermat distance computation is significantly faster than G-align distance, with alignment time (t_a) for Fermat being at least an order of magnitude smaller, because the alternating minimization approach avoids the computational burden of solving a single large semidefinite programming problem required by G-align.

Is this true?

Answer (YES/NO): NO